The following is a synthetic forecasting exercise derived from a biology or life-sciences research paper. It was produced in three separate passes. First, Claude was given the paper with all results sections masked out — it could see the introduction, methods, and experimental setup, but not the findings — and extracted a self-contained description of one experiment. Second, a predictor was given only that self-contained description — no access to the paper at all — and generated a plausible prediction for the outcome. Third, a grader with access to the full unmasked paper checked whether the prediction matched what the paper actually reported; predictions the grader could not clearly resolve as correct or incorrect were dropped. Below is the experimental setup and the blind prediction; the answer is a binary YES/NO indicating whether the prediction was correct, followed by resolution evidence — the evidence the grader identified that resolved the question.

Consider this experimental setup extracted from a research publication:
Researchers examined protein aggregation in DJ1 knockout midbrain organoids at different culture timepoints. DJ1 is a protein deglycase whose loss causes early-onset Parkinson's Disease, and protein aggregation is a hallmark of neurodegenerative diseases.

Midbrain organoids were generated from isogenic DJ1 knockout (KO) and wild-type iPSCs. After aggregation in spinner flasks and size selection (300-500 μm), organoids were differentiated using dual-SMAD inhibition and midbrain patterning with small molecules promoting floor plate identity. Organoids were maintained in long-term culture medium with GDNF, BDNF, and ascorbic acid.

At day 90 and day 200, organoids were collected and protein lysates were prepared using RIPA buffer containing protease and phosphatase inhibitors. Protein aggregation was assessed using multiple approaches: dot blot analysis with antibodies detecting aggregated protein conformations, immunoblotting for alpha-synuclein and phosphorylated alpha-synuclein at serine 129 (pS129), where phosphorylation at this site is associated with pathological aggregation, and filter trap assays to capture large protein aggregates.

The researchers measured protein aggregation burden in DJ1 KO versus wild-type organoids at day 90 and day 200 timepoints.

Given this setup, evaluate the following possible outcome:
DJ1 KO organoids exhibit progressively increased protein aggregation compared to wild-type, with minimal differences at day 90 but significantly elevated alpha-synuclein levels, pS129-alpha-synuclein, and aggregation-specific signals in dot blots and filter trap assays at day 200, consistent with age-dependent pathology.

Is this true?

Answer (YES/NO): YES